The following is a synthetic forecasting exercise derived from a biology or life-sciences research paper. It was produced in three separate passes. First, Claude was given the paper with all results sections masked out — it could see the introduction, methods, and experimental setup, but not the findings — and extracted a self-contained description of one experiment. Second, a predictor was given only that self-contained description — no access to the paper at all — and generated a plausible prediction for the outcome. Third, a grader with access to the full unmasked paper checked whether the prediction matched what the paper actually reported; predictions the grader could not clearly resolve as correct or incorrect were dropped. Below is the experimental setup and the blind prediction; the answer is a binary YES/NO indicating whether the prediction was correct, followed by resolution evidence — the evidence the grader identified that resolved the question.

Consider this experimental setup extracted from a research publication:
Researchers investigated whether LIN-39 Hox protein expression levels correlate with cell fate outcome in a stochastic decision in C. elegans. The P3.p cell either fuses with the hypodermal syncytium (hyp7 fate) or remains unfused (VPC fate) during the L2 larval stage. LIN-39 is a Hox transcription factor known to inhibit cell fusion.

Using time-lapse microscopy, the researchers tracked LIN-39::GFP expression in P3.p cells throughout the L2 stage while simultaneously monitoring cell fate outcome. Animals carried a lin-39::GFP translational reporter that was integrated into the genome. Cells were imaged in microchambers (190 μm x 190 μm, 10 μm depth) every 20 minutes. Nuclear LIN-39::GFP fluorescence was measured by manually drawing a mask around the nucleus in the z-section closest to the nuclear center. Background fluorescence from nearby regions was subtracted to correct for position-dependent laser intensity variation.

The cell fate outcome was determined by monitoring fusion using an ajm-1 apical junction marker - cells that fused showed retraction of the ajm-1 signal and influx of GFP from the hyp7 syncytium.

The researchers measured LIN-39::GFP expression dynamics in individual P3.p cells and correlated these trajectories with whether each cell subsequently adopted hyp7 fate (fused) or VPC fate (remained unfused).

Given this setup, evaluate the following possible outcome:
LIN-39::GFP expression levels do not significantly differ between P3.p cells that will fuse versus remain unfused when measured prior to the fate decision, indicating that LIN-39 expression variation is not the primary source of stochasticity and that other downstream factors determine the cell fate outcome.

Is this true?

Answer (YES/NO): NO